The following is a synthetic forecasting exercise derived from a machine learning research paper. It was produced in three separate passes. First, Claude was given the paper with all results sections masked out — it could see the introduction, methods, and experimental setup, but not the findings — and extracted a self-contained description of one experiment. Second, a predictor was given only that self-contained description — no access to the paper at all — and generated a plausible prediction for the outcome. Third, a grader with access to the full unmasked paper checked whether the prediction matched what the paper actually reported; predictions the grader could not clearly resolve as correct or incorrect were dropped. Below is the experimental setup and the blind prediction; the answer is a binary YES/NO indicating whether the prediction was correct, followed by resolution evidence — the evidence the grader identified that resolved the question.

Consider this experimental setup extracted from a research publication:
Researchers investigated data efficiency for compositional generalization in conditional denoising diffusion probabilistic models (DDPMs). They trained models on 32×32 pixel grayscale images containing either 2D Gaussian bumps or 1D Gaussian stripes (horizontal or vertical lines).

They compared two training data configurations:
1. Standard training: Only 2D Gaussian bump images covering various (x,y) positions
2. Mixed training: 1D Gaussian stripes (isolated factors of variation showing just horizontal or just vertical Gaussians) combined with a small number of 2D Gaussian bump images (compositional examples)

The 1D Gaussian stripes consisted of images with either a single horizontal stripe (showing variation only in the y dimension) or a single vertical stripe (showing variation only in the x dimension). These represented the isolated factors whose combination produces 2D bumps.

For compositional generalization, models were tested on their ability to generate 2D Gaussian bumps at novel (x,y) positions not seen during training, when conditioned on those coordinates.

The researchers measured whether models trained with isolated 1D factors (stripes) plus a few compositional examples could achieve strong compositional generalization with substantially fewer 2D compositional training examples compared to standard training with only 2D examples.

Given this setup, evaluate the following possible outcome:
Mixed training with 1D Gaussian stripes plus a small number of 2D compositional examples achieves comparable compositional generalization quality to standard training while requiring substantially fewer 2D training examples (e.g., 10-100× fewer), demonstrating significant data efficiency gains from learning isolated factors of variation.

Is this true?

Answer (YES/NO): YES